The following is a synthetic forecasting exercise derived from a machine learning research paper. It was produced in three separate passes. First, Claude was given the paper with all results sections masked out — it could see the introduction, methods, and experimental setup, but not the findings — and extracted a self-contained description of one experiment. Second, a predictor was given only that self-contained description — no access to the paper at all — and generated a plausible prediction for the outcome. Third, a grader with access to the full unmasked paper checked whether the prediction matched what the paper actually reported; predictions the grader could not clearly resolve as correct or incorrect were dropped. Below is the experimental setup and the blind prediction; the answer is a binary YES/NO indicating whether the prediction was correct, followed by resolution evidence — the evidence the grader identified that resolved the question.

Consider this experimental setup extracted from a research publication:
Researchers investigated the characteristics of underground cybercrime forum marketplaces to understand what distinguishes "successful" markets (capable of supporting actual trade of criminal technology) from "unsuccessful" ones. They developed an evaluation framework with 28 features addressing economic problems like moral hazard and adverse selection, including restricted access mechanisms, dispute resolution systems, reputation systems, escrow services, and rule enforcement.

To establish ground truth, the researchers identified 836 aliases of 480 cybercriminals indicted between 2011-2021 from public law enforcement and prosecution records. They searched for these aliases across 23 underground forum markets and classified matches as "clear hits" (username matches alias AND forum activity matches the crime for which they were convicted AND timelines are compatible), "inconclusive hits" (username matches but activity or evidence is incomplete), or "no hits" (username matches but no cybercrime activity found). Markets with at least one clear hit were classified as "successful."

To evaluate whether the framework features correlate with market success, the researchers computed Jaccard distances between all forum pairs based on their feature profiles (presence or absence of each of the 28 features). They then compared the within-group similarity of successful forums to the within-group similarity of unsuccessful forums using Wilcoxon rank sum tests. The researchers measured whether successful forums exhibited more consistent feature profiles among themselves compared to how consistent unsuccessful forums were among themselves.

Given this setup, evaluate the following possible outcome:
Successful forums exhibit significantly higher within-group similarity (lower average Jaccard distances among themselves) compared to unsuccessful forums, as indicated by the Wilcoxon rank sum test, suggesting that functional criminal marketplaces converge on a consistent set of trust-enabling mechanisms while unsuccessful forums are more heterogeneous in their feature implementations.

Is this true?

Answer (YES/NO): YES